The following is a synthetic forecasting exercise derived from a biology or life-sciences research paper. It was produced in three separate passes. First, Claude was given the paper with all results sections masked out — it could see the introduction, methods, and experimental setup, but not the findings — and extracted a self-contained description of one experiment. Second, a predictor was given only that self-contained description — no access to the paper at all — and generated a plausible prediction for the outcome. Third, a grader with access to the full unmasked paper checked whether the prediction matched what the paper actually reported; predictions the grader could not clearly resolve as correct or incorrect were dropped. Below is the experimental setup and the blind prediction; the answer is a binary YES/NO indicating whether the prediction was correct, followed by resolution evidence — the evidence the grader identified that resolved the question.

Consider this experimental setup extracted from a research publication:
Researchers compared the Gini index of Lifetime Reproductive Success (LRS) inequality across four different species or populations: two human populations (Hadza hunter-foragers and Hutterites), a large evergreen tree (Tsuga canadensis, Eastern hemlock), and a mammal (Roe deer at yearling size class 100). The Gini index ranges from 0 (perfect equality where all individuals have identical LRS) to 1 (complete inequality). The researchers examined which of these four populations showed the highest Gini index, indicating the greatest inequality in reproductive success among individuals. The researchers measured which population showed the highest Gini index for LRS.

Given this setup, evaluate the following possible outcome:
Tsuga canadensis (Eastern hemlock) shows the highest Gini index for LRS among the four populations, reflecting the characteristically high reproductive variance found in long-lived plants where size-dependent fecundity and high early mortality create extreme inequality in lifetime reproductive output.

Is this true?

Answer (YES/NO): YES